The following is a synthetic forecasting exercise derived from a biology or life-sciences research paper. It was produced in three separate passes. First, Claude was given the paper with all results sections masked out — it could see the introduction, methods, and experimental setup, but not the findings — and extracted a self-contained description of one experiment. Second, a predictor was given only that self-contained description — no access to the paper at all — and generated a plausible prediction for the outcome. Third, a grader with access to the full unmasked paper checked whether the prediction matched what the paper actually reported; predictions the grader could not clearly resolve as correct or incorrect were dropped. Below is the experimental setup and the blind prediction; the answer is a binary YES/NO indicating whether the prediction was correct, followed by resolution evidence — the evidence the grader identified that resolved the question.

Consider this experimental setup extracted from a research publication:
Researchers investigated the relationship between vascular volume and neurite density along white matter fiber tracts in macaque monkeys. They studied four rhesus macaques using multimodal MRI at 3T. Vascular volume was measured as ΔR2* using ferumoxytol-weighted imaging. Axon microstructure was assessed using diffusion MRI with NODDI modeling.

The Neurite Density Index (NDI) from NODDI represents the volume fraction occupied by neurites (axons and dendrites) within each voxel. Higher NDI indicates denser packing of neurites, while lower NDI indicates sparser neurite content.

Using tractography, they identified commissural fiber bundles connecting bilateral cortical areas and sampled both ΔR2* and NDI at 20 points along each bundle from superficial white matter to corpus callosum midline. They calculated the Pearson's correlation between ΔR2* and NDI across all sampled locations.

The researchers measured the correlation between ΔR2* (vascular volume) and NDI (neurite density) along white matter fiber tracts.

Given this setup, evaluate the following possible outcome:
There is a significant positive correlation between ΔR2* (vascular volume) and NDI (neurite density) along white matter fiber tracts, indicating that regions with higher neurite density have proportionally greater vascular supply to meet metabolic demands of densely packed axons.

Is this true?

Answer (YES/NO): NO